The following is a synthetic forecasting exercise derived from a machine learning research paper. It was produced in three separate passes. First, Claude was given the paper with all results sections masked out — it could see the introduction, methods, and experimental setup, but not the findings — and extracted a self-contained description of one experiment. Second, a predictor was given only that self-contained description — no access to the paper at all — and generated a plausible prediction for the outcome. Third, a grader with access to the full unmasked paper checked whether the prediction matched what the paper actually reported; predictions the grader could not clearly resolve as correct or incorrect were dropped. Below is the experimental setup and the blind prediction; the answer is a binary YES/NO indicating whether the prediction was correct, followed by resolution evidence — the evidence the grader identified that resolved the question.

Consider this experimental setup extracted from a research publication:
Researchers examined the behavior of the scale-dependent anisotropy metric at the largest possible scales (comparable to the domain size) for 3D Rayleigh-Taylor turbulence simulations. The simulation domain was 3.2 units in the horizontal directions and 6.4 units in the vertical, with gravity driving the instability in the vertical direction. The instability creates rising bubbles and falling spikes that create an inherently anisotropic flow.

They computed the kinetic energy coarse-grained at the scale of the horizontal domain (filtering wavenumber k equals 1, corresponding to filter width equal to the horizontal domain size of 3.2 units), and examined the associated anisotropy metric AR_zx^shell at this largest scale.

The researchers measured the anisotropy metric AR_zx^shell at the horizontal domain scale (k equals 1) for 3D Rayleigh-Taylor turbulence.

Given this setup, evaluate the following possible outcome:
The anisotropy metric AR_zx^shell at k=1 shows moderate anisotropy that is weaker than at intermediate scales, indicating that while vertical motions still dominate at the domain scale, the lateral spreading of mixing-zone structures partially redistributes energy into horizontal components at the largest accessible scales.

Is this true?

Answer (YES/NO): NO